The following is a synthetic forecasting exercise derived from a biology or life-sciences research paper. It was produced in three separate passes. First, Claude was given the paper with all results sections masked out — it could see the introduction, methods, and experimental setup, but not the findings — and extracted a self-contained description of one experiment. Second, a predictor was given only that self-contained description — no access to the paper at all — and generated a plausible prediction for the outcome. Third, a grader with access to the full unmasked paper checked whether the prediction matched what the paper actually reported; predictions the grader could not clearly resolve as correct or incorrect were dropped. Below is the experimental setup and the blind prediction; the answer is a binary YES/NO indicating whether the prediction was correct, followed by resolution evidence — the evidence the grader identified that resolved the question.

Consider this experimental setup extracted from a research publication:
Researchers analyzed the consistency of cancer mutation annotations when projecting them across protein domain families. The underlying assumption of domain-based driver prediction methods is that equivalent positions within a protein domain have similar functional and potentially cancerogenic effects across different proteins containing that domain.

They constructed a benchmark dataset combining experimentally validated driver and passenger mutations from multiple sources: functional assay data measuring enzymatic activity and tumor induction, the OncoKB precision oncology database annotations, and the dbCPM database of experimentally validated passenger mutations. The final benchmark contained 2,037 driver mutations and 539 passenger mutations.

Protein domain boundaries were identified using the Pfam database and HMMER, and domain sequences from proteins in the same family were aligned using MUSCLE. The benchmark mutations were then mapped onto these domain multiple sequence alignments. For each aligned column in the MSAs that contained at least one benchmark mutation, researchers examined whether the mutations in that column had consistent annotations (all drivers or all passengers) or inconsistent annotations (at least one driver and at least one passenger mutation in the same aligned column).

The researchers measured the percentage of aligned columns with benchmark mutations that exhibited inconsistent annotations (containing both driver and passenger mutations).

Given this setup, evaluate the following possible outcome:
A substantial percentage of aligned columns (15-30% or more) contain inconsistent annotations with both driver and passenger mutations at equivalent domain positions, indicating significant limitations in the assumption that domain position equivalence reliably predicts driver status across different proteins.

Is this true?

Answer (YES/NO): NO